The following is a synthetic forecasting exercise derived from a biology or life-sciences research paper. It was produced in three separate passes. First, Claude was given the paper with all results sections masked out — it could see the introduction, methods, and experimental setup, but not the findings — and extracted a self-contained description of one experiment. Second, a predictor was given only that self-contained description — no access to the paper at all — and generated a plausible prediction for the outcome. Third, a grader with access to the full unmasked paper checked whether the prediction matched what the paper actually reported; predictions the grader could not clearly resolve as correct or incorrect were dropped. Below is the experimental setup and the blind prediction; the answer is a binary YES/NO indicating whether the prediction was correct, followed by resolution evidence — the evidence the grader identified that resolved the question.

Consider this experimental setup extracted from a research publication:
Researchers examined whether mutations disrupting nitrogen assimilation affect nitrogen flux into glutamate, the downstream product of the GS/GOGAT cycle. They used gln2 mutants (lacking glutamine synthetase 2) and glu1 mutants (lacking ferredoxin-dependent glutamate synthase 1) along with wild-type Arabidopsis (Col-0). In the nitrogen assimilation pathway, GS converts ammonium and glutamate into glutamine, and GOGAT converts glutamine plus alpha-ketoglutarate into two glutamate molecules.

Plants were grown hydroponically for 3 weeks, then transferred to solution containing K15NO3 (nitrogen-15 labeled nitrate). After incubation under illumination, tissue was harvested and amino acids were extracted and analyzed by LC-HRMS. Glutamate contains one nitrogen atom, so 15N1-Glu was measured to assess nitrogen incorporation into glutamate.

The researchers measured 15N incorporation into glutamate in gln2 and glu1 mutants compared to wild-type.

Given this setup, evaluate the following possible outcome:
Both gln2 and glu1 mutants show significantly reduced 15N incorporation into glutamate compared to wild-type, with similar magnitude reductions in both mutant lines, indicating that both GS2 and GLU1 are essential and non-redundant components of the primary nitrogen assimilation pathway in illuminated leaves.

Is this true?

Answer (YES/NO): NO